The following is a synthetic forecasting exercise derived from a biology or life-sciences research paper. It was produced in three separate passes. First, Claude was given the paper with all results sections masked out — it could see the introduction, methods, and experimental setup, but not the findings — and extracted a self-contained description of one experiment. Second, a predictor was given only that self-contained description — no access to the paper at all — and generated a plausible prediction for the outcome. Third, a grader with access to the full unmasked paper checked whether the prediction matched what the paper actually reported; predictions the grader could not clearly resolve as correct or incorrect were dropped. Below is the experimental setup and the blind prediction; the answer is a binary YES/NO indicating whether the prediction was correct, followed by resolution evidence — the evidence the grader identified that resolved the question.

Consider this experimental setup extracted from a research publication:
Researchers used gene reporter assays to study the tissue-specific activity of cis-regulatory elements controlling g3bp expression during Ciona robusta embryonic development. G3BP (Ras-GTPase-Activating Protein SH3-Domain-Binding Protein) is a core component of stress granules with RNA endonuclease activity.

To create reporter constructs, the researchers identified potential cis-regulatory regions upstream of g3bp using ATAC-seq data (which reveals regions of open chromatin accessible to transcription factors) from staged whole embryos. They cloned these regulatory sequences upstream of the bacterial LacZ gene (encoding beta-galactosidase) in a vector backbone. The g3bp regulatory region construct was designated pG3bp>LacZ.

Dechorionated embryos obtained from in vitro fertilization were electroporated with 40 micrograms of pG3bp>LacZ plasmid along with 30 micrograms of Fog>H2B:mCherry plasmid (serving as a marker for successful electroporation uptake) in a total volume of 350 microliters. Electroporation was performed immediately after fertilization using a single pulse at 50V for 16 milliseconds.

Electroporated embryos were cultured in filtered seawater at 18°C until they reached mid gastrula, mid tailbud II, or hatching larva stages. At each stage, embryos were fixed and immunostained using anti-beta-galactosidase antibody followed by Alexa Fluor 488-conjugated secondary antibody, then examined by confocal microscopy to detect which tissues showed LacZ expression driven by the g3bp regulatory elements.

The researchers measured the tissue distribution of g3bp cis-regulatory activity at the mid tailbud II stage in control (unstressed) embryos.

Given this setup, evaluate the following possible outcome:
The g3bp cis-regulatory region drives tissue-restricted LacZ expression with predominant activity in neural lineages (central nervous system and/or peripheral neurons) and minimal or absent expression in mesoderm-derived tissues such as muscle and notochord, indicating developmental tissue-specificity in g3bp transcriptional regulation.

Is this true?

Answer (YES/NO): NO